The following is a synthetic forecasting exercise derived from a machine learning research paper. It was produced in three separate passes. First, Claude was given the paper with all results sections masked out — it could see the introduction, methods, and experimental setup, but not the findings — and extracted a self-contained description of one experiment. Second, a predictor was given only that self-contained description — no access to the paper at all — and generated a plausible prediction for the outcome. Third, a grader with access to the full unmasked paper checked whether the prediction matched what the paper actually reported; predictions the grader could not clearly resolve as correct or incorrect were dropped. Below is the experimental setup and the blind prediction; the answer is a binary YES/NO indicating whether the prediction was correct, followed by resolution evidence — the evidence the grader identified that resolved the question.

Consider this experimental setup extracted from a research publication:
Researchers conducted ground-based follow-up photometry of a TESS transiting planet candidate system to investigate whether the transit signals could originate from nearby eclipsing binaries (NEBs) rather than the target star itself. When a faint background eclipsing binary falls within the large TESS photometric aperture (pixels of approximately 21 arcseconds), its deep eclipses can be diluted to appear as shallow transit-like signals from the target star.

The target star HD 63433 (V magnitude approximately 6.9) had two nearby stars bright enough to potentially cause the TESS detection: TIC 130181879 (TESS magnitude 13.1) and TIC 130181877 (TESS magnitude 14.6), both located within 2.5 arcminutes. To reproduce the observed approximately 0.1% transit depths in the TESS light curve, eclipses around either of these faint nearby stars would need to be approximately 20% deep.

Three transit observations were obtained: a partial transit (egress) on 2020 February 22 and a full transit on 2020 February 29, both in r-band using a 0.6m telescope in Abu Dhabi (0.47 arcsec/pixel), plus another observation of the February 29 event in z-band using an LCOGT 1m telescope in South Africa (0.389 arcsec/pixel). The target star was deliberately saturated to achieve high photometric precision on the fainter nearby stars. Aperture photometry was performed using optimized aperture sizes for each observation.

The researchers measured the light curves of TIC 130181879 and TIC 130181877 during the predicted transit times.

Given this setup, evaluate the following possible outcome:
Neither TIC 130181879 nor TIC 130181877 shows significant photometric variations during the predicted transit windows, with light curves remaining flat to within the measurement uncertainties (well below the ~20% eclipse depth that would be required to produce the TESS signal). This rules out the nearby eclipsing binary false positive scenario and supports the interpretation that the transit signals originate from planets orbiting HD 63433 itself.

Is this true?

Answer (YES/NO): YES